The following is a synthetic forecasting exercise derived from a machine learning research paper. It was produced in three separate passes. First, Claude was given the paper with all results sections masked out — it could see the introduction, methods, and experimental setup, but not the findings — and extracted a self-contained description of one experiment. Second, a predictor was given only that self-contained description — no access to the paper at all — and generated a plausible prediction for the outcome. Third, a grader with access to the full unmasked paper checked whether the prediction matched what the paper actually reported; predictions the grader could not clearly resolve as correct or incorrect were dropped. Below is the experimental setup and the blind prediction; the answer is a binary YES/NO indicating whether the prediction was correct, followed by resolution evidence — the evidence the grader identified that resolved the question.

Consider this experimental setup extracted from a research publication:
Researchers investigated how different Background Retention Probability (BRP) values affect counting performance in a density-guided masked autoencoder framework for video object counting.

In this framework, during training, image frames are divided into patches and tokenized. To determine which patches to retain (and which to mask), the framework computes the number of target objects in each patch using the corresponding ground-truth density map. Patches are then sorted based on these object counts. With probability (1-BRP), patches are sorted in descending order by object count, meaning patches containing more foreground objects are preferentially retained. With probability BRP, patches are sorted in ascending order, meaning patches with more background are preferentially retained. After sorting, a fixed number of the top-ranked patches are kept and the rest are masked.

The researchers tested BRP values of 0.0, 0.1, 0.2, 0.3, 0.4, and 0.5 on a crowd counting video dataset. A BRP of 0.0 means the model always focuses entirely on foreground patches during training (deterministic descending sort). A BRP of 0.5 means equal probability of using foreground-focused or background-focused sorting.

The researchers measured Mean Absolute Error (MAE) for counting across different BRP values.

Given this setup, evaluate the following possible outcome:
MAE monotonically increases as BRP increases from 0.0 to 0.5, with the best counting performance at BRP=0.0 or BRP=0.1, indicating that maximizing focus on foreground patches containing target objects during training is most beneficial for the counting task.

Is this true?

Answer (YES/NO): NO